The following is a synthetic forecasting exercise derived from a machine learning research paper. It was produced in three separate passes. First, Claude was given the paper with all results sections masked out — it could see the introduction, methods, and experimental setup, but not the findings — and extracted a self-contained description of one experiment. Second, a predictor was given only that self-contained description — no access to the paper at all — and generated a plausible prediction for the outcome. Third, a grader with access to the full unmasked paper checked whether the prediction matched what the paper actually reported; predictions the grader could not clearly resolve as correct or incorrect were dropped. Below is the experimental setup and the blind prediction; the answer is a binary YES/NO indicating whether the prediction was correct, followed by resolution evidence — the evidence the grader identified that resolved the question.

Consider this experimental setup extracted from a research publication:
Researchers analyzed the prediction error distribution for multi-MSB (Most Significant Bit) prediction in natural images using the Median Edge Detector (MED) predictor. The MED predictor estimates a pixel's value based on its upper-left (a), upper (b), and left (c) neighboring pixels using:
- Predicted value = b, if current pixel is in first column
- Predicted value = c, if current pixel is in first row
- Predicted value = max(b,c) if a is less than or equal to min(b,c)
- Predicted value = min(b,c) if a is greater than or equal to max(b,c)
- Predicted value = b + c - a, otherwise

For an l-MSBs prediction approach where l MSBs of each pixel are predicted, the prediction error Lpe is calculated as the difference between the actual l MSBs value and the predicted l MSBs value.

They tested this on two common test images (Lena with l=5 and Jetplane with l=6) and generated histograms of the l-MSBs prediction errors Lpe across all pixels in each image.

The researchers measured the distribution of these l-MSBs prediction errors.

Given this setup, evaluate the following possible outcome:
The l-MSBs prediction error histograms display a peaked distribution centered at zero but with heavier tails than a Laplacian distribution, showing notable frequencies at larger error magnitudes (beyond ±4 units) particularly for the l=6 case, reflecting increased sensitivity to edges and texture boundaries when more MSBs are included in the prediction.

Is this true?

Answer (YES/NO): NO